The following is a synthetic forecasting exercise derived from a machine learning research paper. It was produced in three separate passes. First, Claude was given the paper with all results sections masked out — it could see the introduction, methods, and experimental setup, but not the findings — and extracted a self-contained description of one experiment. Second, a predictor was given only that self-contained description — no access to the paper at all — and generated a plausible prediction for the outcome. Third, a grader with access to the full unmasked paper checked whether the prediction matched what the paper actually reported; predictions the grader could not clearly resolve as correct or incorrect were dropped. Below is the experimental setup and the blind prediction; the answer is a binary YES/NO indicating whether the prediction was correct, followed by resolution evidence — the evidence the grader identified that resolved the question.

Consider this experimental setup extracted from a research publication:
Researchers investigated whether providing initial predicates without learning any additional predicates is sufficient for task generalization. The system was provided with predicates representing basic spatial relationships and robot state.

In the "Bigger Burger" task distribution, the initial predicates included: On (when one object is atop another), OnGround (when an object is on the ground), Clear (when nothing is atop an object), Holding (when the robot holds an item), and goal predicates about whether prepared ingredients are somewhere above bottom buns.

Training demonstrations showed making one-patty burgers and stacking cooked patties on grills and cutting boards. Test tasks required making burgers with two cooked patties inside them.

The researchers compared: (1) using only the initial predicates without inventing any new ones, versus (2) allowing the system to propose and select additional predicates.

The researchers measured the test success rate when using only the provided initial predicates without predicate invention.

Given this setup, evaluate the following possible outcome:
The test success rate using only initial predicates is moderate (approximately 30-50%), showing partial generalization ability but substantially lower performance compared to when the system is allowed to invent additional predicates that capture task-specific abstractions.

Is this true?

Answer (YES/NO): NO